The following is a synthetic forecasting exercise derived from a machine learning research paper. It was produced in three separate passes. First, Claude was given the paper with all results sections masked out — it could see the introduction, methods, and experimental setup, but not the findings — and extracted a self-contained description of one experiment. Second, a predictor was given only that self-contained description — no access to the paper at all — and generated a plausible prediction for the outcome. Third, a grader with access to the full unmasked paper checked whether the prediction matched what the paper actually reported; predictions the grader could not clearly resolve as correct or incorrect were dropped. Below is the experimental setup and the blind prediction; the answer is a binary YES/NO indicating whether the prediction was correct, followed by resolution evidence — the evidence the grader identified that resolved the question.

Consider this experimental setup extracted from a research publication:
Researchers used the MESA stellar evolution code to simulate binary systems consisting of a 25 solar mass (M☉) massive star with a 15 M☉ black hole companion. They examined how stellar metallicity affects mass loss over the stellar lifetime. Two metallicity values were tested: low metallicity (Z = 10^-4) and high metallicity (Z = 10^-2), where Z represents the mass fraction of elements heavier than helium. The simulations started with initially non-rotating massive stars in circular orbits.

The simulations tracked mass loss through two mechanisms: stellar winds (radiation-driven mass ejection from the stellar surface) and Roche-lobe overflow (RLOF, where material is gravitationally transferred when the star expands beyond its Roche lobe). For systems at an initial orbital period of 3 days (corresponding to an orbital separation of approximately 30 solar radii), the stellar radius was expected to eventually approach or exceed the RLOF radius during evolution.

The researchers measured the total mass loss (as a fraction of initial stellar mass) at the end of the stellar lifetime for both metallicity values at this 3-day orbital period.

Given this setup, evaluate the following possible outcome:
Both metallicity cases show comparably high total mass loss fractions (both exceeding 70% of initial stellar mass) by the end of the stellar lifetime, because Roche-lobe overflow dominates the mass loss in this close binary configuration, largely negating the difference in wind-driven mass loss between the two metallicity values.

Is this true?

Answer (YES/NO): NO